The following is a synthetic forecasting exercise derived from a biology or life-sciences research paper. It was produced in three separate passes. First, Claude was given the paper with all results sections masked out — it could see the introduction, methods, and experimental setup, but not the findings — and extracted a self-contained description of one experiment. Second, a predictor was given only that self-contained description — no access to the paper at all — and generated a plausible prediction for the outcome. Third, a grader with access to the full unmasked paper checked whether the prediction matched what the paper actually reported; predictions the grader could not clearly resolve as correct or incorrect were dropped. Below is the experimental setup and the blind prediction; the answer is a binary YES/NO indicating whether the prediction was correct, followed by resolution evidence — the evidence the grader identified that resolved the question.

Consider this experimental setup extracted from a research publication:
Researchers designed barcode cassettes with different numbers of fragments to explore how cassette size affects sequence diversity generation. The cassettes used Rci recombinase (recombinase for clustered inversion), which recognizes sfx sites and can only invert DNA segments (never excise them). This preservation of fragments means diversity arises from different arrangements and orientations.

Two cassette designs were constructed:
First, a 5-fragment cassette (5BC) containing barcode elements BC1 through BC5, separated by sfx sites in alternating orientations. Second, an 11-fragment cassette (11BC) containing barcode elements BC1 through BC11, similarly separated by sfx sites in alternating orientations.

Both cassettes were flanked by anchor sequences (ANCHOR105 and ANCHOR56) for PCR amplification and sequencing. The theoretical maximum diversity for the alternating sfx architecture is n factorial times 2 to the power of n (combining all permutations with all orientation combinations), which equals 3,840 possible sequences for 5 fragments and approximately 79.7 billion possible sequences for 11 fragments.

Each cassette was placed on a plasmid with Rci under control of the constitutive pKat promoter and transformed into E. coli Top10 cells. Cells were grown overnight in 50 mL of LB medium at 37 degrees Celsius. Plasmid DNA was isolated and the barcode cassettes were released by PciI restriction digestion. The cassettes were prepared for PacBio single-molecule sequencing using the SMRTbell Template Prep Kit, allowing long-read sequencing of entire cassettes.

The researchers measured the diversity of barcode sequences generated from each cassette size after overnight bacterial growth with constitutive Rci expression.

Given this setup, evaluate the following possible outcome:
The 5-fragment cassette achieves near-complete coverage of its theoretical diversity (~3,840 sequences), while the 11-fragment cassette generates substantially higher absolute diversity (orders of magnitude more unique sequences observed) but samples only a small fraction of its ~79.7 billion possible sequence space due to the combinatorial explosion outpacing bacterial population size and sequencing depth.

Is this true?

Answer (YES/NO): NO